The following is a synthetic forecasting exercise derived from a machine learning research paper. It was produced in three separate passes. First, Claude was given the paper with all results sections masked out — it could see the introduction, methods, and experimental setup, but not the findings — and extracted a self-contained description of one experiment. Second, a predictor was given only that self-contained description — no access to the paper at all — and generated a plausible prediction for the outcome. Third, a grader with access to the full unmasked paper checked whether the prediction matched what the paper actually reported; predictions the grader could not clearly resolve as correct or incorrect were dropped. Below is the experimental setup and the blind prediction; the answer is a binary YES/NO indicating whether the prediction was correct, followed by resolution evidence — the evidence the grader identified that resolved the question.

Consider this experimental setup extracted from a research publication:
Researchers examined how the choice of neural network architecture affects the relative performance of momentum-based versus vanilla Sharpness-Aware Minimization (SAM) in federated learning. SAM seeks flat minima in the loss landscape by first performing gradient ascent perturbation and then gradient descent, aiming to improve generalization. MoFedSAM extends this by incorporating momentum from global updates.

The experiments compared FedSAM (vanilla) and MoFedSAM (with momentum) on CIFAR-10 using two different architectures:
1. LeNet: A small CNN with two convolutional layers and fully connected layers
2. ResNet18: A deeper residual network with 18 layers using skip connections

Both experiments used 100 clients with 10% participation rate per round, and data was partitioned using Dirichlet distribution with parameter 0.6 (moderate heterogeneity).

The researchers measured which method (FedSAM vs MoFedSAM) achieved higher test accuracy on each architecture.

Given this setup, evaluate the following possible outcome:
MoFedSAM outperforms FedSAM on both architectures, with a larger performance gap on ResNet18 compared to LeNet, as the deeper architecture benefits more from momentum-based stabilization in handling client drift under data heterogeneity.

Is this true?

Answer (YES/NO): NO